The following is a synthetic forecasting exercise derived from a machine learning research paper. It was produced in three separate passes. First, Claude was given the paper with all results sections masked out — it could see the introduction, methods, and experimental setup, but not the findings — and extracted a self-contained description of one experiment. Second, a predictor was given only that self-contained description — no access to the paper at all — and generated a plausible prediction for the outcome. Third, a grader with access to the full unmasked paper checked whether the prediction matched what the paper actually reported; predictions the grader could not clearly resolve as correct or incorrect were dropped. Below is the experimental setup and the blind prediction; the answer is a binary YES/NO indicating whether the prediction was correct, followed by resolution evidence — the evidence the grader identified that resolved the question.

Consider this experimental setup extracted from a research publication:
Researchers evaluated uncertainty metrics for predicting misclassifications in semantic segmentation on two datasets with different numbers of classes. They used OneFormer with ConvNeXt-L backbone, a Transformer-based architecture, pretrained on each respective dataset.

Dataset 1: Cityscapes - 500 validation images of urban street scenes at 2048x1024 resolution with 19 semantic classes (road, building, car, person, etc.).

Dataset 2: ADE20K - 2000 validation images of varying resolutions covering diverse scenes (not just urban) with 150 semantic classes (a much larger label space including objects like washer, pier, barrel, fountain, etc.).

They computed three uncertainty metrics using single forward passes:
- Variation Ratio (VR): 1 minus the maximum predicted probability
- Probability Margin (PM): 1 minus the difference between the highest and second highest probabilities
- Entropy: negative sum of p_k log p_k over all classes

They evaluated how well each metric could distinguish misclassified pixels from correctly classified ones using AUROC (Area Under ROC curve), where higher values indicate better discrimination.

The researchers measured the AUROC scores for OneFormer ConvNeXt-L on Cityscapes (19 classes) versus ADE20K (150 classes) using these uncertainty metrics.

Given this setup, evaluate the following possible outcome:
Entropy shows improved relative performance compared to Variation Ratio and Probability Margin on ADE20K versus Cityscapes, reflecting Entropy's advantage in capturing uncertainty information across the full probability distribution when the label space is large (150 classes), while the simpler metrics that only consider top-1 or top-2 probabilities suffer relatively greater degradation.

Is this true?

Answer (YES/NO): NO